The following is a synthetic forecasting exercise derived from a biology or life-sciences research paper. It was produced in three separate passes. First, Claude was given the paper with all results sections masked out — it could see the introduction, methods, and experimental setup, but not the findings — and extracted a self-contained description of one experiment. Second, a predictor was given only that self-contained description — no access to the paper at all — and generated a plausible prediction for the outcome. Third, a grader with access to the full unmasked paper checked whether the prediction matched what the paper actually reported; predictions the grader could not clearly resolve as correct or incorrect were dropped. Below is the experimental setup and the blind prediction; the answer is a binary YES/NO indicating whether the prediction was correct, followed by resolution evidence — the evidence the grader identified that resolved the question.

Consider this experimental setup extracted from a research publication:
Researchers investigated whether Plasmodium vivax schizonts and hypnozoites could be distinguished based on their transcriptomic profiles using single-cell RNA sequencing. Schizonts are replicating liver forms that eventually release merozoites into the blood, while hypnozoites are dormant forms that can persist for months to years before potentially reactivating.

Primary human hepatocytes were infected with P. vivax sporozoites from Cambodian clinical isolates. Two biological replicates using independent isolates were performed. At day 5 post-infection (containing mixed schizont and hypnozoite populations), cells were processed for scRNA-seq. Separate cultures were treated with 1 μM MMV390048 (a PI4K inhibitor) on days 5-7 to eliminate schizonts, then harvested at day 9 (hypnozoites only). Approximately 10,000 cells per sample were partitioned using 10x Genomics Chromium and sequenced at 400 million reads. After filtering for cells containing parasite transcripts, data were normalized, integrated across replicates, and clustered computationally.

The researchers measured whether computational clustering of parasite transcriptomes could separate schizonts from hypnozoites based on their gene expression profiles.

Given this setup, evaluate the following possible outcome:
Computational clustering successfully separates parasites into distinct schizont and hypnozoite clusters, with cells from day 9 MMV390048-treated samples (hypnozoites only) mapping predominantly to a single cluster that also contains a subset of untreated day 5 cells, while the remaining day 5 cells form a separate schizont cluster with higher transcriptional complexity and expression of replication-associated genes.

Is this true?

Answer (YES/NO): YES